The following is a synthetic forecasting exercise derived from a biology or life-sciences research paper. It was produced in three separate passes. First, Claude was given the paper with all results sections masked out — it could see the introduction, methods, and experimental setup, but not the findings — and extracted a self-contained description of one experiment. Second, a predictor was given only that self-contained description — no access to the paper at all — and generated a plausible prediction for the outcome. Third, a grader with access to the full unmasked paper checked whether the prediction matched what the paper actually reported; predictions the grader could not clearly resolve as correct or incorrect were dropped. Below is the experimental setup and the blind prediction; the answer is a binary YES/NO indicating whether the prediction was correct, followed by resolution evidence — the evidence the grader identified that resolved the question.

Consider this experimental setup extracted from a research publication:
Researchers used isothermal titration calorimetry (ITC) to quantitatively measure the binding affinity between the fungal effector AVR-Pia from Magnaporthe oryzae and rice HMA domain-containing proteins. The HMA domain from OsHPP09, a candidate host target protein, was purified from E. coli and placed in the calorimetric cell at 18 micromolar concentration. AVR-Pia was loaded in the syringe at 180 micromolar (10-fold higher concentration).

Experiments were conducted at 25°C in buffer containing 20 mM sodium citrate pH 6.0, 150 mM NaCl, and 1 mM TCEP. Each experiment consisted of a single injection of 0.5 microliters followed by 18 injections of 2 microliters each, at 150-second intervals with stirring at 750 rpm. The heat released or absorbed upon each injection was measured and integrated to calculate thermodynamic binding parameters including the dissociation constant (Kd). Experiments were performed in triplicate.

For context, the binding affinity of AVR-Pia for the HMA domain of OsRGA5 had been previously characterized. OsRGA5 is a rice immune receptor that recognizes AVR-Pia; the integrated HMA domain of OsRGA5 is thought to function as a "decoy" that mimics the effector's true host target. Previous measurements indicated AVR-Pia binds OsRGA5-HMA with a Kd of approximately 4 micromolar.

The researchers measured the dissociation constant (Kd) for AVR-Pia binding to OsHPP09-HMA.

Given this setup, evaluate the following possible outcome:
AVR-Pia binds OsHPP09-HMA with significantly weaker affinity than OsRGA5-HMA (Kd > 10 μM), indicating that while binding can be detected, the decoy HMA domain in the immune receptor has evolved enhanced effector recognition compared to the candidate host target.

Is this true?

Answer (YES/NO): NO